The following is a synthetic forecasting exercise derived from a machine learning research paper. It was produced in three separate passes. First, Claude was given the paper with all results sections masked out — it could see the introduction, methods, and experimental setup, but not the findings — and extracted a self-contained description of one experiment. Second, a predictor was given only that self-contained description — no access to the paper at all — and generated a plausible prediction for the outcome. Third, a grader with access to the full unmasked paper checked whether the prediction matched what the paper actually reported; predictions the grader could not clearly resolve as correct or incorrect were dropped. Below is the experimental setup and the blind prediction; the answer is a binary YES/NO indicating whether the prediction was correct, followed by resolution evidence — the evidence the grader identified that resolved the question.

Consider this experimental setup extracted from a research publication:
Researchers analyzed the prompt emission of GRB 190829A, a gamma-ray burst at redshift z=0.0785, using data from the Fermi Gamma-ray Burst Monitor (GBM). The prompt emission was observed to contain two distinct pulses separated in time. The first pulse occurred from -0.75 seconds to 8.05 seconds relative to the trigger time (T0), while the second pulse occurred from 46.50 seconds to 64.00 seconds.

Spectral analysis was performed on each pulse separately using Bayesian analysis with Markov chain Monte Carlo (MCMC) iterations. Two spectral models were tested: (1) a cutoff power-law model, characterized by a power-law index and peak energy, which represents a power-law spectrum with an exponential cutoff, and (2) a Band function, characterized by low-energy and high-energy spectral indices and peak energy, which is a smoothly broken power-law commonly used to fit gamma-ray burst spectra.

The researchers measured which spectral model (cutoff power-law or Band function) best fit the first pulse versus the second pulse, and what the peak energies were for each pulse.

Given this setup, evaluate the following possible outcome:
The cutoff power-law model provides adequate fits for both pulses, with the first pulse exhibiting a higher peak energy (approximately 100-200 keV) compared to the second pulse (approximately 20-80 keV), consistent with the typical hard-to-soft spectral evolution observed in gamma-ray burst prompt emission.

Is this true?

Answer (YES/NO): NO